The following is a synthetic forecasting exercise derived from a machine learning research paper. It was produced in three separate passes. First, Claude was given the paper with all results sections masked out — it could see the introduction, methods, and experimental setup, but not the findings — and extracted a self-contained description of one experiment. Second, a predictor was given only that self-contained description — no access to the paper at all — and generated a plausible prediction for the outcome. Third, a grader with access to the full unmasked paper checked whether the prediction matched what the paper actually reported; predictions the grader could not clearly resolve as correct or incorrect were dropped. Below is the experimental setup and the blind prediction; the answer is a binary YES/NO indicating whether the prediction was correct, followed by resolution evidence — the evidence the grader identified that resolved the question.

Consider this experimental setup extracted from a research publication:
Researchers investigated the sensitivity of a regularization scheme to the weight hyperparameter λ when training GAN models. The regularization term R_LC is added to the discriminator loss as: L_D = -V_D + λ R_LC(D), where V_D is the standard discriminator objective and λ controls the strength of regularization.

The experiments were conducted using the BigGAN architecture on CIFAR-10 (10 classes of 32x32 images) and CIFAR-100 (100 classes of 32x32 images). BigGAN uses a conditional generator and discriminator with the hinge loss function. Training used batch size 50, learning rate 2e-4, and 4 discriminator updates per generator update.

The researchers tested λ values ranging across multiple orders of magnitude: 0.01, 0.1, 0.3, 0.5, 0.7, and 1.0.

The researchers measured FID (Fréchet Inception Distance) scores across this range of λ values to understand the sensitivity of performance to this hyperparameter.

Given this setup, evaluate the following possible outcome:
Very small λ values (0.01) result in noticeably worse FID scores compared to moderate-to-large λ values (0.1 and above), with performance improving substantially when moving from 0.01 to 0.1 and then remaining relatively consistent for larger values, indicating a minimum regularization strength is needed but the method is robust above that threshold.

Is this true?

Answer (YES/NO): NO